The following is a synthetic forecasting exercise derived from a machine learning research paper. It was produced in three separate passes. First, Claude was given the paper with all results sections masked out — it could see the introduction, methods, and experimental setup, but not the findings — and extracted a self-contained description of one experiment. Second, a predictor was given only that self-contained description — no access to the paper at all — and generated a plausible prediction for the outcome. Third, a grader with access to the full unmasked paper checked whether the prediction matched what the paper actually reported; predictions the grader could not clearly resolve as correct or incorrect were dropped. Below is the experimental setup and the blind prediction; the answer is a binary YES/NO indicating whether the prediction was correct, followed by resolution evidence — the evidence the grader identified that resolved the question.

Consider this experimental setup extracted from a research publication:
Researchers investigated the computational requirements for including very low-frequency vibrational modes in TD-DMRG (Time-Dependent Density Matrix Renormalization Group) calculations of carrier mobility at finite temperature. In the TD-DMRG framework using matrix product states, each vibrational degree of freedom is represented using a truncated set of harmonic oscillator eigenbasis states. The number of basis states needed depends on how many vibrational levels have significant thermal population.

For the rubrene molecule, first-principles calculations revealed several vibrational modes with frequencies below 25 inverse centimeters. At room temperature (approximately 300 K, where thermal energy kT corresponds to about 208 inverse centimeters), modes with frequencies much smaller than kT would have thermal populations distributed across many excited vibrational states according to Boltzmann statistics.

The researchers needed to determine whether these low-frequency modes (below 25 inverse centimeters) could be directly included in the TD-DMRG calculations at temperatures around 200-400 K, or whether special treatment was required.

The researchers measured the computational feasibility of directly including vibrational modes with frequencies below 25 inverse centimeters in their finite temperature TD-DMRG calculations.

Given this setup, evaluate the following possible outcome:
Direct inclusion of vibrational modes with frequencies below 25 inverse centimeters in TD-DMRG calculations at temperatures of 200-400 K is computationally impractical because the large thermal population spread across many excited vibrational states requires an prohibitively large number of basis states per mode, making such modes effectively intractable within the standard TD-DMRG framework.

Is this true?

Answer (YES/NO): YES